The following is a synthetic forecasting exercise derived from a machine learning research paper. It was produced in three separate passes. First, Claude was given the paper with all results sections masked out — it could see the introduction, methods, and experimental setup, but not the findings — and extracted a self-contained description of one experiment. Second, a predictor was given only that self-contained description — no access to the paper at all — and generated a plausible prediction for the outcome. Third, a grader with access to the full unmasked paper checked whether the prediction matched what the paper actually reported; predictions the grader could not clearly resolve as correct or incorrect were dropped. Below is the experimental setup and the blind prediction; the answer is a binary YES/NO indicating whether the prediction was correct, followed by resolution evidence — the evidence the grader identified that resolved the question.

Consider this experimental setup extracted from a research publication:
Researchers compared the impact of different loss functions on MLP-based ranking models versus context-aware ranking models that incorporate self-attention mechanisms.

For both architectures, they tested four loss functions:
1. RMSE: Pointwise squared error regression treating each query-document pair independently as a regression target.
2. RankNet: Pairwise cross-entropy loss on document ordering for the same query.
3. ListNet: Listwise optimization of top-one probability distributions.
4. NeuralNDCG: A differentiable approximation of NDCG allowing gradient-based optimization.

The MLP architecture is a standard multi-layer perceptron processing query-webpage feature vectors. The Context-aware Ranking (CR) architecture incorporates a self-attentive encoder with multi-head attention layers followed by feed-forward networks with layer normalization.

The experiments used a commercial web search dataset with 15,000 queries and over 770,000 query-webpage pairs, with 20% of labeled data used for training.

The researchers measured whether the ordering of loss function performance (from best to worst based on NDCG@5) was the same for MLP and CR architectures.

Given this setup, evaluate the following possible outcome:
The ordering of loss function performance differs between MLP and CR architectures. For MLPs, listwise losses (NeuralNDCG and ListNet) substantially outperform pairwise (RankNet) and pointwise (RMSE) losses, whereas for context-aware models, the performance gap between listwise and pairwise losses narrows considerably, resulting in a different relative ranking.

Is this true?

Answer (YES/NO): YES